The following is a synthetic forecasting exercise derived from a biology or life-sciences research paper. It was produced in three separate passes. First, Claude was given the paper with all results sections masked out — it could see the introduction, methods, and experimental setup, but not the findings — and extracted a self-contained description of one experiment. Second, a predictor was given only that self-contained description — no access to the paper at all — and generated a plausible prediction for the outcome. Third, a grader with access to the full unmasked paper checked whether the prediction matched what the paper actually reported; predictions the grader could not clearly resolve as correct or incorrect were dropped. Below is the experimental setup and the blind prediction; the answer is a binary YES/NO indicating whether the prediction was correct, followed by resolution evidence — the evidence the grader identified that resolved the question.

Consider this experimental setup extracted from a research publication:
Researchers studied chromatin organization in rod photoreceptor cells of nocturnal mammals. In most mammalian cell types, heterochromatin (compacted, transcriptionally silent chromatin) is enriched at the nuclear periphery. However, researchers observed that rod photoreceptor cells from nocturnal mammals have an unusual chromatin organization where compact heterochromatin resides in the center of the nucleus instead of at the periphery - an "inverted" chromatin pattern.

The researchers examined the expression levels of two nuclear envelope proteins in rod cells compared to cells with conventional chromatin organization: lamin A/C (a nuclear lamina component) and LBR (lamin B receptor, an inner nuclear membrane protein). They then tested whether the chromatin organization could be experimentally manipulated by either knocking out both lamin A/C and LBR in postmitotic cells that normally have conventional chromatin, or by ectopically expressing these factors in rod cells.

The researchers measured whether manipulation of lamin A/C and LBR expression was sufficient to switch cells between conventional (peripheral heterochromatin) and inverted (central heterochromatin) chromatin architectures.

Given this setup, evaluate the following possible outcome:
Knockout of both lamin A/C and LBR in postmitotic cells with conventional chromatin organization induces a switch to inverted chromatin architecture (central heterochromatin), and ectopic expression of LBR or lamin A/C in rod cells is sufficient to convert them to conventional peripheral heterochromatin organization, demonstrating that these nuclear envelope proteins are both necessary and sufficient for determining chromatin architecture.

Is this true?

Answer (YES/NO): YES